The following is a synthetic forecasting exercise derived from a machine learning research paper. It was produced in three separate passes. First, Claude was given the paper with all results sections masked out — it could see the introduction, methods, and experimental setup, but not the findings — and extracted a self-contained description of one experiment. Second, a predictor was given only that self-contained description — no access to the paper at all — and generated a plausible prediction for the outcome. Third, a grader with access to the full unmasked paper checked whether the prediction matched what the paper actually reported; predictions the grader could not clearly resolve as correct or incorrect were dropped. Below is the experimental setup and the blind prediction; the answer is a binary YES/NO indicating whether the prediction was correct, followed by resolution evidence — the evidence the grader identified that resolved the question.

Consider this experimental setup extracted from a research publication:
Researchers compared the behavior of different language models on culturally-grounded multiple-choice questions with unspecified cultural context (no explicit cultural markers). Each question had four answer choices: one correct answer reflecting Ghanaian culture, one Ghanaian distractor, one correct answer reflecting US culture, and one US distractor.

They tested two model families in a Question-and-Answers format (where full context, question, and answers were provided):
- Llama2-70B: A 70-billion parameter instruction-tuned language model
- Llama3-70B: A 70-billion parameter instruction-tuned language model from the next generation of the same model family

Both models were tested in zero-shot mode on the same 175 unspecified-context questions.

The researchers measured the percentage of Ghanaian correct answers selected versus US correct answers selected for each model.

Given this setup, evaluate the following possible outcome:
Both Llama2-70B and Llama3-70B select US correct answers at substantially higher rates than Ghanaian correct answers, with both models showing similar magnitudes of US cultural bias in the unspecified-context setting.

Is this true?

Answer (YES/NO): NO